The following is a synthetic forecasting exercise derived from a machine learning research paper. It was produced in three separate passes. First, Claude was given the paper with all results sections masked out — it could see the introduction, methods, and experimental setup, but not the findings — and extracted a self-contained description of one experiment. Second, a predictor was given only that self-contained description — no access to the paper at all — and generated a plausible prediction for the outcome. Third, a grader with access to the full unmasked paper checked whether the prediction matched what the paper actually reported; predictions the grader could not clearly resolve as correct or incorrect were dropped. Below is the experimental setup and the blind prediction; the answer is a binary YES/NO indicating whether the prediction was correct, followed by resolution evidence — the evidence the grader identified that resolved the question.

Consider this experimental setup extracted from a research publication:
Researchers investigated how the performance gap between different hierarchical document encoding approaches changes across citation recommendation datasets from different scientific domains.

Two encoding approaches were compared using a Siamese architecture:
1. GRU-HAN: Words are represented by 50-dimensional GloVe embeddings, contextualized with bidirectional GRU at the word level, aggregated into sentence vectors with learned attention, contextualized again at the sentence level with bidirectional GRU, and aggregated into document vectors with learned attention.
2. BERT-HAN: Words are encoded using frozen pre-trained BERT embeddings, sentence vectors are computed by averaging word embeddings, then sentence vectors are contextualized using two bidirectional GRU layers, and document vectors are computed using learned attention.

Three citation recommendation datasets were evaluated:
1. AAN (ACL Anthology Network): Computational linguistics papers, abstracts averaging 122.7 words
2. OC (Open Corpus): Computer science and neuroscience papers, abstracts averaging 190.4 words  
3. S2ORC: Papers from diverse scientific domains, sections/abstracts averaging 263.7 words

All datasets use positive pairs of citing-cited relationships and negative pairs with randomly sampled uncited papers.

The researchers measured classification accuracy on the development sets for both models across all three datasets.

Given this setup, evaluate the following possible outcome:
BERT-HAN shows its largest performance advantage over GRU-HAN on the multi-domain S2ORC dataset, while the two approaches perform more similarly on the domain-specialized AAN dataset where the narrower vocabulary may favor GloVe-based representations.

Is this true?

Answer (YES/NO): YES